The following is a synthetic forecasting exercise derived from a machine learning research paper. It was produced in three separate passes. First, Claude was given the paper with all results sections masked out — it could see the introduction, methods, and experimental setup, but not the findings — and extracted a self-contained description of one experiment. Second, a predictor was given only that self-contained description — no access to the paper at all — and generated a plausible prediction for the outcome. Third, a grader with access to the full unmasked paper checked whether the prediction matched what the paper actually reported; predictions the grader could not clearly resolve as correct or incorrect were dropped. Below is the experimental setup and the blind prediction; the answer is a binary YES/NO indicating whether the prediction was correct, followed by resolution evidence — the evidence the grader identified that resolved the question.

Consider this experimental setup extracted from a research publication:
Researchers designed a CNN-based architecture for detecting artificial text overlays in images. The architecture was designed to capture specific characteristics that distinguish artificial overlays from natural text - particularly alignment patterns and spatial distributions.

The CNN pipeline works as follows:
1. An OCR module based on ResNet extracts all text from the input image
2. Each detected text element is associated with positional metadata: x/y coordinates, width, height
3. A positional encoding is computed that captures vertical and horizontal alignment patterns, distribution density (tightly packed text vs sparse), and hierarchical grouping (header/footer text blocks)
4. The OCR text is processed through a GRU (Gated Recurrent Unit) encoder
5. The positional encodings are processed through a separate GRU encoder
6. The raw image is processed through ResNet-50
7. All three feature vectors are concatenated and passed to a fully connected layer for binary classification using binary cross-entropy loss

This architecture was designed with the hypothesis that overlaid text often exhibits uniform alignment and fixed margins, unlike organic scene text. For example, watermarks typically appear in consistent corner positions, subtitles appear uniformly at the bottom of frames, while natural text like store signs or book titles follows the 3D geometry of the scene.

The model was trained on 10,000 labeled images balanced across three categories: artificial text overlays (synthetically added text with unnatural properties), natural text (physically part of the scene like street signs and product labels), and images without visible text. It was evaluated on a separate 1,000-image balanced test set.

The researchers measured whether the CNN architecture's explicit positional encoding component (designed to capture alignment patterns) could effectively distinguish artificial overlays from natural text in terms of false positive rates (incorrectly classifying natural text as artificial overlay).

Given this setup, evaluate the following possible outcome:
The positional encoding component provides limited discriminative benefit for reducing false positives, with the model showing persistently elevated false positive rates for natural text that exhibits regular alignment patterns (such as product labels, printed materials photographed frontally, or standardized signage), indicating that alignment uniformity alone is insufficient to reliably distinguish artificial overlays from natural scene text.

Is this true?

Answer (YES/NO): YES